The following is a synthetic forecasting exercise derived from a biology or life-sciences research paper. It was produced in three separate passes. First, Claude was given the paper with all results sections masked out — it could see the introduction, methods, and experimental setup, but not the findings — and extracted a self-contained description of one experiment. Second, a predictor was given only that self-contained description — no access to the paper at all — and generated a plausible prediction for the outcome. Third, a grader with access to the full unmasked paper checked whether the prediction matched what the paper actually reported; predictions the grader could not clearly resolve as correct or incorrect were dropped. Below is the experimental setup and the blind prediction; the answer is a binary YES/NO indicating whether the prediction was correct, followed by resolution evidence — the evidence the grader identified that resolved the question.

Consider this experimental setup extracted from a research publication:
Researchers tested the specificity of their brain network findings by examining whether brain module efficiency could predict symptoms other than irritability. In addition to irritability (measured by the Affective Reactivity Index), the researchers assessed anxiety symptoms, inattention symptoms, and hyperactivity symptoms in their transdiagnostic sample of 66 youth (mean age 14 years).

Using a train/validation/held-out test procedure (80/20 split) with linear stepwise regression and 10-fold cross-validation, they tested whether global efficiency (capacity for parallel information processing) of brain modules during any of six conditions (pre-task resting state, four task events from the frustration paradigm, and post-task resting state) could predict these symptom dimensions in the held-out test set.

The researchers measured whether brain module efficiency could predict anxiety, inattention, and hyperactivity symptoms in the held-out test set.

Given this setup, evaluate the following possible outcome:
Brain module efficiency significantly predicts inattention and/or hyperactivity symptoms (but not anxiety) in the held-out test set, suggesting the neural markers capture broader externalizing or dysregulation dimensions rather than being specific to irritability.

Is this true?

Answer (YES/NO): NO